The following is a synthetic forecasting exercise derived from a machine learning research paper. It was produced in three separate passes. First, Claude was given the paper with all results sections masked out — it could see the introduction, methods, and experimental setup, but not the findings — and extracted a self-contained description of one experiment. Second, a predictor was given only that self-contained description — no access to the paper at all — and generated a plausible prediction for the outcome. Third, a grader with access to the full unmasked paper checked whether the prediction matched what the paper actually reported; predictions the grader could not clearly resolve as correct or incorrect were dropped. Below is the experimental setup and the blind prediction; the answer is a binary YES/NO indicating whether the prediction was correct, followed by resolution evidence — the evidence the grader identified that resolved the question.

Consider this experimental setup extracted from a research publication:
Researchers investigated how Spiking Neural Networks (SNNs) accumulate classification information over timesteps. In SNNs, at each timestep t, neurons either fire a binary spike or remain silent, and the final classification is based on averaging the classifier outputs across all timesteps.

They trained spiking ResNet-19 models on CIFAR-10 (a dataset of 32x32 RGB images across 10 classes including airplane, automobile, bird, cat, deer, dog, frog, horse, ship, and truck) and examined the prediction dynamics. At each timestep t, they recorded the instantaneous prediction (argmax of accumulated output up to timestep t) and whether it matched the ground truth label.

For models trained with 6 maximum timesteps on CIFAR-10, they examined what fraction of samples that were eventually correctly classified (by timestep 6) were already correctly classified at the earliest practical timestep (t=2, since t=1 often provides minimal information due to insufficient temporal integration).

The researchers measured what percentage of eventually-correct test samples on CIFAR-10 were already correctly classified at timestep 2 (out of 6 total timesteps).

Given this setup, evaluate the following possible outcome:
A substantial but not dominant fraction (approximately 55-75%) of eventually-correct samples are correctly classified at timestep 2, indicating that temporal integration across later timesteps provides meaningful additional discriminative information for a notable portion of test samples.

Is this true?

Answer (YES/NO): NO